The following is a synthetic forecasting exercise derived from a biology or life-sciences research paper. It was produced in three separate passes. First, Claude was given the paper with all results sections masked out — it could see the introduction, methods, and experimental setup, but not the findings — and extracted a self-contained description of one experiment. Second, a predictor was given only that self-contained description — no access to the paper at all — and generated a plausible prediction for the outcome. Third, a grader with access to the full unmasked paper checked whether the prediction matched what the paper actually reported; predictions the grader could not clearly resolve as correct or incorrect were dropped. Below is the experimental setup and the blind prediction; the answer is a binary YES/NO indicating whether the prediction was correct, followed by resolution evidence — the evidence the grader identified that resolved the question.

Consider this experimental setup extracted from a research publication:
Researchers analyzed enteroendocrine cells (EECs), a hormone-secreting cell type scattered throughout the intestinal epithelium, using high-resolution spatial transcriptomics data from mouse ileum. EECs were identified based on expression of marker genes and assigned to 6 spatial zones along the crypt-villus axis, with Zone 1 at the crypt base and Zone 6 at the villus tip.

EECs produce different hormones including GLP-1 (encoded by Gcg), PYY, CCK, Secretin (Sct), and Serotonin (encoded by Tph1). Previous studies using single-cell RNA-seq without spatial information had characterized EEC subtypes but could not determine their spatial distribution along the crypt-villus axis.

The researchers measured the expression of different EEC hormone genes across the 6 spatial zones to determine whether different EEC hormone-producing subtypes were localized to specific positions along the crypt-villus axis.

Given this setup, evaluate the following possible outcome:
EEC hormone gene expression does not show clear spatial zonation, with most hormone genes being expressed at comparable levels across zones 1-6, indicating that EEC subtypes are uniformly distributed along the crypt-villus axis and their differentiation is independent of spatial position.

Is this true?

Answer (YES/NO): NO